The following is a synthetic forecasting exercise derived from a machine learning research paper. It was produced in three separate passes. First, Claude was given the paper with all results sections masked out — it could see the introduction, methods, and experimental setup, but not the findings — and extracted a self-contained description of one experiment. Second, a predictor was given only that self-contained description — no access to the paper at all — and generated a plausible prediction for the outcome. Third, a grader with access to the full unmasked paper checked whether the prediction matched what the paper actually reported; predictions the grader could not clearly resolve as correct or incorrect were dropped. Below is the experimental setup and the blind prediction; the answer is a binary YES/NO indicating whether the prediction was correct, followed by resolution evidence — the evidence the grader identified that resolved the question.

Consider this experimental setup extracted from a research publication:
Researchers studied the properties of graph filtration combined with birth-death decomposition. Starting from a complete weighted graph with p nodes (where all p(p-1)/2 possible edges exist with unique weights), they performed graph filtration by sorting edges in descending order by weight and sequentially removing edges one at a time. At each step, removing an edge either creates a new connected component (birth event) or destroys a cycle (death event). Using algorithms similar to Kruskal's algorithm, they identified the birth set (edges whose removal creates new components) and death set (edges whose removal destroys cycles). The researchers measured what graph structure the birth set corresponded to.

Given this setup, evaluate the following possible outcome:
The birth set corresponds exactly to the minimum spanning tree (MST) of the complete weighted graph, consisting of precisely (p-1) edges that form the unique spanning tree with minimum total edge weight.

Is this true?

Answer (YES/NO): NO